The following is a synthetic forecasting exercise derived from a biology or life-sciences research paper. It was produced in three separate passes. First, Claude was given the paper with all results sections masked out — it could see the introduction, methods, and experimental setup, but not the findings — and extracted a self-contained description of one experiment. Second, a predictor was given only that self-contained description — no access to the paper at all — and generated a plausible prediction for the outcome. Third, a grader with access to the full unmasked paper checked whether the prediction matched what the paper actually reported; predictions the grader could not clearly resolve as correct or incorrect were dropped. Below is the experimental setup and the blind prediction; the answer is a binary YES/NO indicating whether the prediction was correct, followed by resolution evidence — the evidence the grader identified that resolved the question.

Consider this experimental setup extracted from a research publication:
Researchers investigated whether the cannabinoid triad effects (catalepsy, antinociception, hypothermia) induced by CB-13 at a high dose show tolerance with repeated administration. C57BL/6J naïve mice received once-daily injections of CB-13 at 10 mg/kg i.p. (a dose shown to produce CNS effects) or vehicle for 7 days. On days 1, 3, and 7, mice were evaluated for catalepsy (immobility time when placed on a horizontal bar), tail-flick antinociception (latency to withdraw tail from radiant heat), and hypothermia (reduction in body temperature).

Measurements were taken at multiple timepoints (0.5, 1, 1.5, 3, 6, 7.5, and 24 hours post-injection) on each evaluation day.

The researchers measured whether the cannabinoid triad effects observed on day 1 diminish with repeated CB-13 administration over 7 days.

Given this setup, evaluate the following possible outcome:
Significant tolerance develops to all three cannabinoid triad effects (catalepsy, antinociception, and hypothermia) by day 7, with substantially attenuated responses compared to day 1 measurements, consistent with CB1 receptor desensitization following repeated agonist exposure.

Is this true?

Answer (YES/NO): NO